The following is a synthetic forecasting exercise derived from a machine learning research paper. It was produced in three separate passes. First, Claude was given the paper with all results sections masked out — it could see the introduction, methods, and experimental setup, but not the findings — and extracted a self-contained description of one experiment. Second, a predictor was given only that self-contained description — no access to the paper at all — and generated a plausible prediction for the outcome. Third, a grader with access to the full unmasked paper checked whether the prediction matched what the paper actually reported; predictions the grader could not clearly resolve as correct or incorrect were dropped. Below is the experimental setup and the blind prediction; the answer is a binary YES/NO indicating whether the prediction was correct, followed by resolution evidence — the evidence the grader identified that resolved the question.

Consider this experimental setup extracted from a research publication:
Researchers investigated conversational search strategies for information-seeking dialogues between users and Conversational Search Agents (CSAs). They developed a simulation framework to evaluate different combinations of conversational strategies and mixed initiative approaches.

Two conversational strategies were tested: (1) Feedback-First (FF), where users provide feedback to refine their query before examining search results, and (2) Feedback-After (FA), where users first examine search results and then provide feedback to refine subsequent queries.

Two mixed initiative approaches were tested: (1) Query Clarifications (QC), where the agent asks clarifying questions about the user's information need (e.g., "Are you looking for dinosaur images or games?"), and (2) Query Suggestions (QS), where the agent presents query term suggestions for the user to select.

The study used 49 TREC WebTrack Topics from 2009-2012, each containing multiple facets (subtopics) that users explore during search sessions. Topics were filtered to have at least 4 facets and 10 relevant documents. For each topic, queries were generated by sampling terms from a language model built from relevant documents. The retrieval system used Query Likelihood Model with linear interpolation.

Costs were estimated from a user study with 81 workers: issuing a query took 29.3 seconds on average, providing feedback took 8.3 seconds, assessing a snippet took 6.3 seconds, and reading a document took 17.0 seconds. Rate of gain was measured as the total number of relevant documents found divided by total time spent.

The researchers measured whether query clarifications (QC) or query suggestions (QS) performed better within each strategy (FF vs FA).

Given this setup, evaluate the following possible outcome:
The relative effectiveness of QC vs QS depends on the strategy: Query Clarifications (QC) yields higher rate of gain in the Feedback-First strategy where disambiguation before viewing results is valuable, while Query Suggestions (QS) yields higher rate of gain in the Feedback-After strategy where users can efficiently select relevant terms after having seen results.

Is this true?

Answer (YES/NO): YES